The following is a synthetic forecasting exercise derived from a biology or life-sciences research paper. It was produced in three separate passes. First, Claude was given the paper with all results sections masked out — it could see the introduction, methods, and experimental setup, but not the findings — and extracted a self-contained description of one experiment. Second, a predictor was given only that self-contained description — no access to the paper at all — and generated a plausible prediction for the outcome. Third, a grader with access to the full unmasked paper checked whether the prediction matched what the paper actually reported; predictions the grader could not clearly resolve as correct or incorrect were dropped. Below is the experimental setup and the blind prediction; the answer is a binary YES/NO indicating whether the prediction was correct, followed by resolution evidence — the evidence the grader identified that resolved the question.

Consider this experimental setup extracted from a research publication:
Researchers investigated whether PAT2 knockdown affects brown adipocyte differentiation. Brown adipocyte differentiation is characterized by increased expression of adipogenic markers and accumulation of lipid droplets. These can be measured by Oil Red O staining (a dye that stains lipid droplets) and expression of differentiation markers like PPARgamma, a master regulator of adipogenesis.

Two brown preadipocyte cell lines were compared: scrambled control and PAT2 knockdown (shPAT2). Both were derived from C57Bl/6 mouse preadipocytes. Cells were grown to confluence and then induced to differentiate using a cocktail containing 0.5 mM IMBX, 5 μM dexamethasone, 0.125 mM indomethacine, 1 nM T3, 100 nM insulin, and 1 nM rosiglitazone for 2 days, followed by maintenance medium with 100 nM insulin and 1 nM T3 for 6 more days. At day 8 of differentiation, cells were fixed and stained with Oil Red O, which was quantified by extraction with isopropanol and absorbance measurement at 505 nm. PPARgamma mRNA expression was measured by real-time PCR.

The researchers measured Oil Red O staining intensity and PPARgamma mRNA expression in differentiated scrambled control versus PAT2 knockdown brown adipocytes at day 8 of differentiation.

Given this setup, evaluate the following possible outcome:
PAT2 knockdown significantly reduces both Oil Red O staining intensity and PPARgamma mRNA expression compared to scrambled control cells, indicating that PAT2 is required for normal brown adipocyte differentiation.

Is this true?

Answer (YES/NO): NO